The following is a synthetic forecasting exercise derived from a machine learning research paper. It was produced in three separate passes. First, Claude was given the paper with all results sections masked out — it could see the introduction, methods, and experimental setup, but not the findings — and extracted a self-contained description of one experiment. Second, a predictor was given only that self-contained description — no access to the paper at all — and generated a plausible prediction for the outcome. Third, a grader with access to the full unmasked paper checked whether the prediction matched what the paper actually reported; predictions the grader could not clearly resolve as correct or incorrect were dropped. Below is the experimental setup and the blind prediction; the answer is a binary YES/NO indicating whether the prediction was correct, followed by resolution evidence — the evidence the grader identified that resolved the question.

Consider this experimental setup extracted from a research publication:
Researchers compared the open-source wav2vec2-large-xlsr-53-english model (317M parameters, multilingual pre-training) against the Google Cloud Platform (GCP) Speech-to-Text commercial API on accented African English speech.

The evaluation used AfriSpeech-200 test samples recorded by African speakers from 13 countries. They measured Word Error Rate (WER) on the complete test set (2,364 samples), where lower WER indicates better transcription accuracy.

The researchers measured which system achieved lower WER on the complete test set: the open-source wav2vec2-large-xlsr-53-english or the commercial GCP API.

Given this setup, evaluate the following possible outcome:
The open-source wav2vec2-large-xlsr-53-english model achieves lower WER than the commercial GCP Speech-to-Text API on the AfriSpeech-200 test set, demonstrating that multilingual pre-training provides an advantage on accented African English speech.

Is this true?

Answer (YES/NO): YES